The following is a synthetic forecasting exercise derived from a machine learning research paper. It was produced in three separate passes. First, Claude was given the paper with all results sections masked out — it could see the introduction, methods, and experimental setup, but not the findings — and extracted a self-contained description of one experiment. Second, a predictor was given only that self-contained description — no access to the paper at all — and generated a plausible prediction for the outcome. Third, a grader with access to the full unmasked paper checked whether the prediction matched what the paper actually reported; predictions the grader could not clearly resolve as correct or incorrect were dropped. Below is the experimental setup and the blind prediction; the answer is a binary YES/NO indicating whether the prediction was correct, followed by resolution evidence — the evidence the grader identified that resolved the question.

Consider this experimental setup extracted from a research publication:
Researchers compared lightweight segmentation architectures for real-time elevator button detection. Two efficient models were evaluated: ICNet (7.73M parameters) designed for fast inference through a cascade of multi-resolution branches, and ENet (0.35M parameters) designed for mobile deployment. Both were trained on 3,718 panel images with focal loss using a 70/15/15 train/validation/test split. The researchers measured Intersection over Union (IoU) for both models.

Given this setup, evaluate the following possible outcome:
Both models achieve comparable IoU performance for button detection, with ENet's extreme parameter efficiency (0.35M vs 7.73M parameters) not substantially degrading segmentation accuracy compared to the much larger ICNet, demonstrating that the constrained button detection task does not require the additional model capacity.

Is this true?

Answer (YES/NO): NO